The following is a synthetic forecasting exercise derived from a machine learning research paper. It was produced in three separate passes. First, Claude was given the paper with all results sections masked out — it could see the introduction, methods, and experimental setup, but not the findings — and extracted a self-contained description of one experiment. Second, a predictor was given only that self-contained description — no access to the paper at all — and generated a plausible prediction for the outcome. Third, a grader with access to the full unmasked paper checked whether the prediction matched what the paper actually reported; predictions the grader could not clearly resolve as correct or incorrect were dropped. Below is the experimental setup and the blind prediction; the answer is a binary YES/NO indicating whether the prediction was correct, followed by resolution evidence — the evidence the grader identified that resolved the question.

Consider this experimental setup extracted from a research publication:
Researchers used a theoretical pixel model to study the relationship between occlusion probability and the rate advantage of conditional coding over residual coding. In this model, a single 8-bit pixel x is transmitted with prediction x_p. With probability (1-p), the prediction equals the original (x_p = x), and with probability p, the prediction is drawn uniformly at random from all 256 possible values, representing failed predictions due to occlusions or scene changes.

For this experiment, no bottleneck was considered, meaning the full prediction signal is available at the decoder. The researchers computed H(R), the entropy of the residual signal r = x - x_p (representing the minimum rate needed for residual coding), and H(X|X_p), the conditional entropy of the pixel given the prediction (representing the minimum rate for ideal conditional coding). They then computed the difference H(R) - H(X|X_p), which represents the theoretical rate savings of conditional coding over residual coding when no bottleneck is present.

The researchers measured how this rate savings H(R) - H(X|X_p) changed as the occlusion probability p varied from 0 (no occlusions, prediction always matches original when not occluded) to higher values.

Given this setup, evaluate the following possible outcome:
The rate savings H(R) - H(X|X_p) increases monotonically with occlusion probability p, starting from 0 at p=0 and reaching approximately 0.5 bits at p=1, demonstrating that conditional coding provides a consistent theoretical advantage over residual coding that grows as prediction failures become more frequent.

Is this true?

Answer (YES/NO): NO